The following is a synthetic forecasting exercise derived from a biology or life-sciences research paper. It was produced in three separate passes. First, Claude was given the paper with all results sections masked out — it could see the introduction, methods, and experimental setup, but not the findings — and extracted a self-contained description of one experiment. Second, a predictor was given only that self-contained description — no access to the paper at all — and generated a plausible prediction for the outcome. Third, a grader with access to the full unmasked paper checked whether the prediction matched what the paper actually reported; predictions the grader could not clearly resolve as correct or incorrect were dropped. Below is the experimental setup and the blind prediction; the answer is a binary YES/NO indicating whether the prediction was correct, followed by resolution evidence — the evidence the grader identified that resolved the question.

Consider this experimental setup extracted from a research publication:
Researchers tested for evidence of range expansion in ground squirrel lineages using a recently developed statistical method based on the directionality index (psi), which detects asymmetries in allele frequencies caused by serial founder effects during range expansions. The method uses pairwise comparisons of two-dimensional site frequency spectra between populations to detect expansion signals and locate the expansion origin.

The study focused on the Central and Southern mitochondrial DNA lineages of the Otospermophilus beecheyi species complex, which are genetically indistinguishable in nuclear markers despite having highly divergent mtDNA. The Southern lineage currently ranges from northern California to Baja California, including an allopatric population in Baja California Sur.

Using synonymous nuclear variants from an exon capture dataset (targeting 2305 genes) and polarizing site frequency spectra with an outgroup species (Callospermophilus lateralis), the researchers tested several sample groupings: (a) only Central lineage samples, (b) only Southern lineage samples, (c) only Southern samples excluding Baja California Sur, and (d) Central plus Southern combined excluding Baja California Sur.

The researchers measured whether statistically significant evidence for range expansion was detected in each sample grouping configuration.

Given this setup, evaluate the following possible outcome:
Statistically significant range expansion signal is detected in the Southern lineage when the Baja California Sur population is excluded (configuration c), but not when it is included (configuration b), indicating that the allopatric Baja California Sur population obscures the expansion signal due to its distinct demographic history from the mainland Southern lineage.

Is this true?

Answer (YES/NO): NO